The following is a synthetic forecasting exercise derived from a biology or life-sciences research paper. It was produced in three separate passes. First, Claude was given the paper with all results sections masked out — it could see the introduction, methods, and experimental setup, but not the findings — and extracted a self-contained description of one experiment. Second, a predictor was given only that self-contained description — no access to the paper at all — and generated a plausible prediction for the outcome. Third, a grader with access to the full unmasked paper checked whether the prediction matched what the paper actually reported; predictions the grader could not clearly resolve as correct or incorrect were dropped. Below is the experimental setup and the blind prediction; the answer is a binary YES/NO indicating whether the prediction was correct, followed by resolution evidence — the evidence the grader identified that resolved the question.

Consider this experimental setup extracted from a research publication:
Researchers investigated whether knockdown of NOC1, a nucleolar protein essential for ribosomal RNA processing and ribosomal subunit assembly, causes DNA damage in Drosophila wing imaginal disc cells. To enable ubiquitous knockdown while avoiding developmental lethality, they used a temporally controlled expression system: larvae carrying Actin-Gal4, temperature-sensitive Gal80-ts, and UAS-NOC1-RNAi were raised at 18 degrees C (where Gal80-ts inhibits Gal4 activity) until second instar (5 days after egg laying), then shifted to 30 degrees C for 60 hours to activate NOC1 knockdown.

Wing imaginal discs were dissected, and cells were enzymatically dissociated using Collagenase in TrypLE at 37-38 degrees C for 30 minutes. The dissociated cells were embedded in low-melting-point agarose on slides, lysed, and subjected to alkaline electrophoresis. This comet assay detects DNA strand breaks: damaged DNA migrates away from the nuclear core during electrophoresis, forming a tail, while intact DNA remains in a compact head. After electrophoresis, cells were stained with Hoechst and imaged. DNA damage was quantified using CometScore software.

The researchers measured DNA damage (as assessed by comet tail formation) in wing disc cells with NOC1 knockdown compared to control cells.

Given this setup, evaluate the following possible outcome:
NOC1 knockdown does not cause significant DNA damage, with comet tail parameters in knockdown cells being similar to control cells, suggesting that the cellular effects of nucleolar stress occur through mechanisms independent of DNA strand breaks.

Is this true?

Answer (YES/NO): NO